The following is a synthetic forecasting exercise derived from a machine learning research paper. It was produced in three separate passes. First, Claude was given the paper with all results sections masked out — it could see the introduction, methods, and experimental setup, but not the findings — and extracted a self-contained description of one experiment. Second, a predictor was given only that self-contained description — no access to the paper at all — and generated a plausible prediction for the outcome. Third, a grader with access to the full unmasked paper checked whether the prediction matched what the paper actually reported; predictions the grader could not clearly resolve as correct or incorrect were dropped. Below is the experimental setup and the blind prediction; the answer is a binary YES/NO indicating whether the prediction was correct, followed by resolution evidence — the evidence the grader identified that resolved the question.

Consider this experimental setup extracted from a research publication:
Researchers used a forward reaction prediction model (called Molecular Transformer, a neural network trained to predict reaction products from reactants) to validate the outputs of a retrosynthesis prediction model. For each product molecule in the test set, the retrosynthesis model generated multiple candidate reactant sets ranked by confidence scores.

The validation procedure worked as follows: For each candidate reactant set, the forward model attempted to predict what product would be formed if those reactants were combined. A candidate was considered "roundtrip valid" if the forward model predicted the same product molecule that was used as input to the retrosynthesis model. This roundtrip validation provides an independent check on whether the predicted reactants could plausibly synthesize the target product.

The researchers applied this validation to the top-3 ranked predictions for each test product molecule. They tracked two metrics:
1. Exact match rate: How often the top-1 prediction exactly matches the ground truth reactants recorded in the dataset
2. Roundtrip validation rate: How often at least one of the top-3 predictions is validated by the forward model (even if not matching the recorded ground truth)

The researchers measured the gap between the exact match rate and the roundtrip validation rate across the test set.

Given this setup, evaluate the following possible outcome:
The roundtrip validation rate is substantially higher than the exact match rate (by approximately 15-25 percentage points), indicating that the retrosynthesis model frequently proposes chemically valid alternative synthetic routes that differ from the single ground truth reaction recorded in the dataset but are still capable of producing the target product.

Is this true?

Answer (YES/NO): NO